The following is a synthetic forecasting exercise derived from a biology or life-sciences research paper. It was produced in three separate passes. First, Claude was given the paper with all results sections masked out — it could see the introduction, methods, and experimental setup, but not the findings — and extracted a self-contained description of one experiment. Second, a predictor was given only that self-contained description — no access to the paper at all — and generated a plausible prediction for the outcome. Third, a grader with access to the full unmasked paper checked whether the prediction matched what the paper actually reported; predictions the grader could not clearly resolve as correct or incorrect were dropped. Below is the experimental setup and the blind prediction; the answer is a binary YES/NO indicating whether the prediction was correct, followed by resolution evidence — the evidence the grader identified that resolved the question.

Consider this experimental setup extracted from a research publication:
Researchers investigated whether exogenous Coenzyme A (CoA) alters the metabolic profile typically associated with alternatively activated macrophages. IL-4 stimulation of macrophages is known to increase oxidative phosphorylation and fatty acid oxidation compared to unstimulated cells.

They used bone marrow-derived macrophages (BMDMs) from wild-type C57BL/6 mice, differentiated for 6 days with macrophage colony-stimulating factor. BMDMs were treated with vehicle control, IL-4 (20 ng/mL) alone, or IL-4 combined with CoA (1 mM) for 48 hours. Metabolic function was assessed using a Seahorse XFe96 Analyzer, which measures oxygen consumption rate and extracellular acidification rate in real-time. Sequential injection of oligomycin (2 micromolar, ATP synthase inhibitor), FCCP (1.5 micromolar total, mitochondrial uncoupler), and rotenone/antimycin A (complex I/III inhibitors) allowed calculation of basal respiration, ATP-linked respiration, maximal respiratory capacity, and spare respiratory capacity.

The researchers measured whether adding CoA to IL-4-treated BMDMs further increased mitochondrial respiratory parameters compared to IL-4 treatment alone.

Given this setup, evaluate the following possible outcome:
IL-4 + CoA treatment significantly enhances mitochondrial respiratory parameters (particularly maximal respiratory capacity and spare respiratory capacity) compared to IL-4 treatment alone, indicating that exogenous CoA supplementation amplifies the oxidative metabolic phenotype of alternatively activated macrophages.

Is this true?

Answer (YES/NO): NO